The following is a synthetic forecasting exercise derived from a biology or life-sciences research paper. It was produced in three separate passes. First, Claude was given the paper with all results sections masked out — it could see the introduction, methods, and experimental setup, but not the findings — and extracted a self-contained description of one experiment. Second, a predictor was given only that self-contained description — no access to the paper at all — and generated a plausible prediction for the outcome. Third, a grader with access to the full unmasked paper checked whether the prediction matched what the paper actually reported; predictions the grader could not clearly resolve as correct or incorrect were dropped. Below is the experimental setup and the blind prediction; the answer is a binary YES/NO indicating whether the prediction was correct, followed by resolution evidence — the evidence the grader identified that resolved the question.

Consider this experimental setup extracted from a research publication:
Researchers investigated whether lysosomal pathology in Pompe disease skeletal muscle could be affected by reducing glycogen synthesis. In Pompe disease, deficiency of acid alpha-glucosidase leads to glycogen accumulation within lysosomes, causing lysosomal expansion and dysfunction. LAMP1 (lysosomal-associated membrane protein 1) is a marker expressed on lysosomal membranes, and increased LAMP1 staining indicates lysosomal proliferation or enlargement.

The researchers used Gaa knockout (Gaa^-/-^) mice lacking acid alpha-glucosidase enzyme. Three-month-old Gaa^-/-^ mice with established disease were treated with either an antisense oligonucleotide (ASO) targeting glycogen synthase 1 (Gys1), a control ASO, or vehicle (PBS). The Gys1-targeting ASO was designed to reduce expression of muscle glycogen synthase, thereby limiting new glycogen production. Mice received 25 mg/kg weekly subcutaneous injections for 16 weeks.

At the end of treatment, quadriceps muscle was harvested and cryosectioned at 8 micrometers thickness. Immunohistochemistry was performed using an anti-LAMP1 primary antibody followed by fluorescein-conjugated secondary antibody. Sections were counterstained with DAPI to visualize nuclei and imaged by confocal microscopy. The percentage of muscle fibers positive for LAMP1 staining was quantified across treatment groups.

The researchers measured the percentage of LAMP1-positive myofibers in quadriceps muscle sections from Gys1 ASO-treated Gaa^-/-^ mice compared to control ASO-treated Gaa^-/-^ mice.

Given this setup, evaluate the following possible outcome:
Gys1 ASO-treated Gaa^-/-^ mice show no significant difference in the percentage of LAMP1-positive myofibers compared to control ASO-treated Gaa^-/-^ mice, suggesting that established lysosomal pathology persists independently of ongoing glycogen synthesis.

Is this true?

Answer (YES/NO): NO